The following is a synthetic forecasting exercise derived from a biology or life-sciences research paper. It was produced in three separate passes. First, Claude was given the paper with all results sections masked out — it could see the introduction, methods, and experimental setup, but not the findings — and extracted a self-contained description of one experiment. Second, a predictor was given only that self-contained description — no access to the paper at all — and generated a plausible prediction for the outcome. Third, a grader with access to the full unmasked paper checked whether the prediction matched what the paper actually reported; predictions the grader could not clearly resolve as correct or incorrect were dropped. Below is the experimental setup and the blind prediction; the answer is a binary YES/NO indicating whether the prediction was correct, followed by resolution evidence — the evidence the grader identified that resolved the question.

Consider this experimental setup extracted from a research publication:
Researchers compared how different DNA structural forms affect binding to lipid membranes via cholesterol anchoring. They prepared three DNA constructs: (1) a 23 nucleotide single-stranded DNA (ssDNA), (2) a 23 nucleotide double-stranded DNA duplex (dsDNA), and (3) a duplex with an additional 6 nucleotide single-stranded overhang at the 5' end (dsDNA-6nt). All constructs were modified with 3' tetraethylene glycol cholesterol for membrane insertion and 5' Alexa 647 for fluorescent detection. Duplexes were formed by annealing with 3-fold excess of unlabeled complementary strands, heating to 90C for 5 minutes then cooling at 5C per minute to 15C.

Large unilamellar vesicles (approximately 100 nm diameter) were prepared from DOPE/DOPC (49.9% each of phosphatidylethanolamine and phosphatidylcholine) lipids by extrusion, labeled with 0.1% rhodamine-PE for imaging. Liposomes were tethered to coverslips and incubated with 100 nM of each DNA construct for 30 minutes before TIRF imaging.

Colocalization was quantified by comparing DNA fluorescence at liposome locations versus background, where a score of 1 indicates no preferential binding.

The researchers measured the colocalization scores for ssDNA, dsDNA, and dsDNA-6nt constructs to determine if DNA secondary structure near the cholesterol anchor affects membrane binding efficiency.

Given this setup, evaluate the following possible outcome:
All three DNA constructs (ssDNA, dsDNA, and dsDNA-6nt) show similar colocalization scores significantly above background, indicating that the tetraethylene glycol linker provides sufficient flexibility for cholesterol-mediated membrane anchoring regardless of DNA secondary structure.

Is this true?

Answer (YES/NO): NO